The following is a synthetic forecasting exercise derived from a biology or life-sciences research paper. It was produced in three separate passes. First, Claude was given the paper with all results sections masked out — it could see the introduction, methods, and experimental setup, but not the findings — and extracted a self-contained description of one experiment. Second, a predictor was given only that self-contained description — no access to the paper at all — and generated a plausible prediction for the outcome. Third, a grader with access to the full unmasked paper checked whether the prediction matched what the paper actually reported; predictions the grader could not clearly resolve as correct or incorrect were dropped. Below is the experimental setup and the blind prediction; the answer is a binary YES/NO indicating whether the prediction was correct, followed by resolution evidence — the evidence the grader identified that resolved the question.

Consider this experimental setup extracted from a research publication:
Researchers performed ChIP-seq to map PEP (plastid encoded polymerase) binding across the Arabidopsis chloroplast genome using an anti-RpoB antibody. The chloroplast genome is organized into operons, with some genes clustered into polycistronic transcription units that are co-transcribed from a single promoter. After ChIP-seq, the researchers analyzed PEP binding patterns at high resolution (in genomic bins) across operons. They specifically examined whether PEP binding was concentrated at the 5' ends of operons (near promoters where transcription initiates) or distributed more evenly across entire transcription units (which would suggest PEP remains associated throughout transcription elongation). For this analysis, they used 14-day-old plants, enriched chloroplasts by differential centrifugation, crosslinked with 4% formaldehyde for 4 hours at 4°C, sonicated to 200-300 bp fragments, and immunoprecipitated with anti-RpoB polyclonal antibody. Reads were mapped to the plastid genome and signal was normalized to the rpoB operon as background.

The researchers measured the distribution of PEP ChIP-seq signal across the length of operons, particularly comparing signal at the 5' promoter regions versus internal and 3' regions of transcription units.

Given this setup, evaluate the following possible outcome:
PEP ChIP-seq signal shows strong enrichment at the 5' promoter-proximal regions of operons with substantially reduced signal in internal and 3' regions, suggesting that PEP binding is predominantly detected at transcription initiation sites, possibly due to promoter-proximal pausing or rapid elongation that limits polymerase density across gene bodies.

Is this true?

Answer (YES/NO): YES